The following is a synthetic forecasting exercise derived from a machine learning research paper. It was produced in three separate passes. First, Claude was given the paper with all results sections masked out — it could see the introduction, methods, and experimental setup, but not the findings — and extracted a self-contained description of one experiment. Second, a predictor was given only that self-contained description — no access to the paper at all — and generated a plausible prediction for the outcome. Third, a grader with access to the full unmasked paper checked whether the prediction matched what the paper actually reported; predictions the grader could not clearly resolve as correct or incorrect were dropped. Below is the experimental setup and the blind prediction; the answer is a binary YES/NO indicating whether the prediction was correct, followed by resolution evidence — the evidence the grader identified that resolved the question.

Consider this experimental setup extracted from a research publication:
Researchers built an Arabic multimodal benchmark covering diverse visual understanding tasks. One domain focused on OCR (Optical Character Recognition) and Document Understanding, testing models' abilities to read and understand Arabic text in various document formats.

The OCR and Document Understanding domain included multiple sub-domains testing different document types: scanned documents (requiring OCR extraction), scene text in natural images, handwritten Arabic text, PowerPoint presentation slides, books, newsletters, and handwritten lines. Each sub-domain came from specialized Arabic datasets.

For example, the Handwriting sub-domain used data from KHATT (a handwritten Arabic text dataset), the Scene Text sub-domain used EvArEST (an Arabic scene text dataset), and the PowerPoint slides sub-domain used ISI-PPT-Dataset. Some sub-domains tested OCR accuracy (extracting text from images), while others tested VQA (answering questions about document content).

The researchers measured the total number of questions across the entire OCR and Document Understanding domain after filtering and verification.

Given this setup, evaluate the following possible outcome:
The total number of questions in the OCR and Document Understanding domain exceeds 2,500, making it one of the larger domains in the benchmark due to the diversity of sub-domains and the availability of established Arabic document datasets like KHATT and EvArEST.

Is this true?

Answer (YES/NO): YES